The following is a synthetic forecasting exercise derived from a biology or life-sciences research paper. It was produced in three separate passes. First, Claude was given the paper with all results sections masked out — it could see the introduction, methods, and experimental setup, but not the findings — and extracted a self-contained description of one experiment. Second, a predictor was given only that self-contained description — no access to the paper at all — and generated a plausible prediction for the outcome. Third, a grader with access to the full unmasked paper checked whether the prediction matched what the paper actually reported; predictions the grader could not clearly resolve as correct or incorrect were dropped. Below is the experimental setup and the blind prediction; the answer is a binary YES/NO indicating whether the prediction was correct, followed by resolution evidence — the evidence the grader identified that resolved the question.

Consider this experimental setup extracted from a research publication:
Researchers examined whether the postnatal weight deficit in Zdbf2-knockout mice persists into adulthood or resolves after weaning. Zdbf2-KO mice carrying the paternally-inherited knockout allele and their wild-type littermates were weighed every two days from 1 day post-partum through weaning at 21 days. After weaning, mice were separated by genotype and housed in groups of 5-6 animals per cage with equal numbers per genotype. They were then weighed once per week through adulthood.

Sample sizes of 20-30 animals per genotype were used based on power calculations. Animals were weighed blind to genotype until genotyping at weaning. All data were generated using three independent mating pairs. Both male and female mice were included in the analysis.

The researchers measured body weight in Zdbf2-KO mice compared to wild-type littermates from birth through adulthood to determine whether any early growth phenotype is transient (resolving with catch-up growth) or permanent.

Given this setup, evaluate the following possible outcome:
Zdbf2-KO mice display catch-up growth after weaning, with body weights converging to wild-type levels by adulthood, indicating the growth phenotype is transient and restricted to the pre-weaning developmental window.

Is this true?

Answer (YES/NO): NO